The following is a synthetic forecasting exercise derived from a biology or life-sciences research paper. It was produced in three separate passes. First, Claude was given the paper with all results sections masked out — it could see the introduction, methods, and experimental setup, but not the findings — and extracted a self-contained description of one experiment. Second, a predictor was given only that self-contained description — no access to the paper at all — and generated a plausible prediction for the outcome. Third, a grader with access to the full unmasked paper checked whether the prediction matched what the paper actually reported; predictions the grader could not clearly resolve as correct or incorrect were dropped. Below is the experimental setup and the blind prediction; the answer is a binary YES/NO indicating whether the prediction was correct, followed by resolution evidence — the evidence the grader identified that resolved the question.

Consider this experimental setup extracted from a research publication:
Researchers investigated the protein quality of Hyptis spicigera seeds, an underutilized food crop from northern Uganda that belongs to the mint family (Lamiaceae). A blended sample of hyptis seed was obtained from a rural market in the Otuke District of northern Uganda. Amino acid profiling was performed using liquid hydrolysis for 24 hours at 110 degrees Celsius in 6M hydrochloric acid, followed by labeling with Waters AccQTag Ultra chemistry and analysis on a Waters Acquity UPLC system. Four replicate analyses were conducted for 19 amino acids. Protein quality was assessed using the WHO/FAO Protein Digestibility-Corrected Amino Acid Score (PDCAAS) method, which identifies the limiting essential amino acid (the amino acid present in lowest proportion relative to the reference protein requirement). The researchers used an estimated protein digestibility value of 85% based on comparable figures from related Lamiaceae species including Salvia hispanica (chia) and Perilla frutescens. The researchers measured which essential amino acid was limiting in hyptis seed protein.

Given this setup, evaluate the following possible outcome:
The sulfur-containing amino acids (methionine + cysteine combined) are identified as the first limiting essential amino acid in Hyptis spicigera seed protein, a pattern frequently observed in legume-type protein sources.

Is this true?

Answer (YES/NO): NO